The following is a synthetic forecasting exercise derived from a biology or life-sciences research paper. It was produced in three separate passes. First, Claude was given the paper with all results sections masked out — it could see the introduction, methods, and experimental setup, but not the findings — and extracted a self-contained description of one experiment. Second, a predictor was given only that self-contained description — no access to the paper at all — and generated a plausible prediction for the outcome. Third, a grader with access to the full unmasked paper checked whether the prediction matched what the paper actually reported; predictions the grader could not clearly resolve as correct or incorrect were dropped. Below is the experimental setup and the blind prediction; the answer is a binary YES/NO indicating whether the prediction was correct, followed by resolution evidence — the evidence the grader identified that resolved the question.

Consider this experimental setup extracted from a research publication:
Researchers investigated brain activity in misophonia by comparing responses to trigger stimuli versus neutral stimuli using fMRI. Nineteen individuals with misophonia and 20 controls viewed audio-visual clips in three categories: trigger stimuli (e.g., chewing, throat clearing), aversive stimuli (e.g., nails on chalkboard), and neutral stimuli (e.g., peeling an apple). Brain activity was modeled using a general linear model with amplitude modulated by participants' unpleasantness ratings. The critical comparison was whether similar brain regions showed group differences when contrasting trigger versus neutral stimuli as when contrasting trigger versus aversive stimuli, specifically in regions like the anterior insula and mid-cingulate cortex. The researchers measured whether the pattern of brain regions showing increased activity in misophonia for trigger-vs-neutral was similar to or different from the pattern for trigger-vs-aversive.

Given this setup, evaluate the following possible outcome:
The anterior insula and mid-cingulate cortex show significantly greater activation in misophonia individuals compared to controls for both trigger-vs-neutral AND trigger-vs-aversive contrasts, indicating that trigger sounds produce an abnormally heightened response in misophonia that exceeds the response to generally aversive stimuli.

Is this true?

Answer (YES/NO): NO